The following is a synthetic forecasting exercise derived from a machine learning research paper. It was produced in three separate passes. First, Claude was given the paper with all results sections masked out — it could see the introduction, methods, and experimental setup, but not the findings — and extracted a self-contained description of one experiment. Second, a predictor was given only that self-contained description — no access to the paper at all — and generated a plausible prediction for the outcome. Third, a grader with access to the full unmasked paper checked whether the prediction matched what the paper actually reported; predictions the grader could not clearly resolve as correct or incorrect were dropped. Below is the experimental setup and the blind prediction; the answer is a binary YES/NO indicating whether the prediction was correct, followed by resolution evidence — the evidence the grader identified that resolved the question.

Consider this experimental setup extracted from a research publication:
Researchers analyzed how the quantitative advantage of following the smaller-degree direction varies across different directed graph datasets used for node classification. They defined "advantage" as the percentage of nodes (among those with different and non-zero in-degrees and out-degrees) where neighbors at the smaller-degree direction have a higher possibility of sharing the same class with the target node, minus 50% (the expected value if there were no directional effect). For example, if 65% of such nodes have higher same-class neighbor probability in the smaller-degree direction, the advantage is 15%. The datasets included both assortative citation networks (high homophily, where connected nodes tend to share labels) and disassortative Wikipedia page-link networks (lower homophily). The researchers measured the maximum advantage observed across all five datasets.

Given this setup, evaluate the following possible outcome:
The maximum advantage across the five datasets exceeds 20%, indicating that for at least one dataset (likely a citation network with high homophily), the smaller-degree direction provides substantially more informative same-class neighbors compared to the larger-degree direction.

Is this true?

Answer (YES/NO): YES